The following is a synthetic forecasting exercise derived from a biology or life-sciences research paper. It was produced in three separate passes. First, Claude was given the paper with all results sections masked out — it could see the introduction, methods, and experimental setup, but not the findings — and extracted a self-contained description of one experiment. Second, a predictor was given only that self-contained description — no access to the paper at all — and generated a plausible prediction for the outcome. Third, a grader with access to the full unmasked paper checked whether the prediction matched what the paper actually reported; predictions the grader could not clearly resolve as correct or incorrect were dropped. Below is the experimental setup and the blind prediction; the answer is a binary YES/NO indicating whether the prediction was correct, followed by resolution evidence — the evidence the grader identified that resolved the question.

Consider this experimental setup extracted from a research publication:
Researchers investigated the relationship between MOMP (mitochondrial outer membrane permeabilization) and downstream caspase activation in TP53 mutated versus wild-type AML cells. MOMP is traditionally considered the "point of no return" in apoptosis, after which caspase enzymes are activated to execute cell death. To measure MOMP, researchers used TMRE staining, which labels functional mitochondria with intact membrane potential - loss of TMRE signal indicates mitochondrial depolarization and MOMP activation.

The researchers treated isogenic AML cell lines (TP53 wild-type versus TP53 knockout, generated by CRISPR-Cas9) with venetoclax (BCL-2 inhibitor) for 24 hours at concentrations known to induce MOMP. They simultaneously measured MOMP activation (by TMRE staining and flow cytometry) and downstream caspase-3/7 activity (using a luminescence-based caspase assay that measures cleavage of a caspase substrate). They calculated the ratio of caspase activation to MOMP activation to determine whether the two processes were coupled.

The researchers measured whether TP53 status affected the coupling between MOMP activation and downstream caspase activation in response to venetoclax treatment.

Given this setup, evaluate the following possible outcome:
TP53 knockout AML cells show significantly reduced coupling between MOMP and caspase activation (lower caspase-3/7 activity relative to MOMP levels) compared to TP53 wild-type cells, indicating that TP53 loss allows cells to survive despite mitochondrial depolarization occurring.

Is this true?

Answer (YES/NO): YES